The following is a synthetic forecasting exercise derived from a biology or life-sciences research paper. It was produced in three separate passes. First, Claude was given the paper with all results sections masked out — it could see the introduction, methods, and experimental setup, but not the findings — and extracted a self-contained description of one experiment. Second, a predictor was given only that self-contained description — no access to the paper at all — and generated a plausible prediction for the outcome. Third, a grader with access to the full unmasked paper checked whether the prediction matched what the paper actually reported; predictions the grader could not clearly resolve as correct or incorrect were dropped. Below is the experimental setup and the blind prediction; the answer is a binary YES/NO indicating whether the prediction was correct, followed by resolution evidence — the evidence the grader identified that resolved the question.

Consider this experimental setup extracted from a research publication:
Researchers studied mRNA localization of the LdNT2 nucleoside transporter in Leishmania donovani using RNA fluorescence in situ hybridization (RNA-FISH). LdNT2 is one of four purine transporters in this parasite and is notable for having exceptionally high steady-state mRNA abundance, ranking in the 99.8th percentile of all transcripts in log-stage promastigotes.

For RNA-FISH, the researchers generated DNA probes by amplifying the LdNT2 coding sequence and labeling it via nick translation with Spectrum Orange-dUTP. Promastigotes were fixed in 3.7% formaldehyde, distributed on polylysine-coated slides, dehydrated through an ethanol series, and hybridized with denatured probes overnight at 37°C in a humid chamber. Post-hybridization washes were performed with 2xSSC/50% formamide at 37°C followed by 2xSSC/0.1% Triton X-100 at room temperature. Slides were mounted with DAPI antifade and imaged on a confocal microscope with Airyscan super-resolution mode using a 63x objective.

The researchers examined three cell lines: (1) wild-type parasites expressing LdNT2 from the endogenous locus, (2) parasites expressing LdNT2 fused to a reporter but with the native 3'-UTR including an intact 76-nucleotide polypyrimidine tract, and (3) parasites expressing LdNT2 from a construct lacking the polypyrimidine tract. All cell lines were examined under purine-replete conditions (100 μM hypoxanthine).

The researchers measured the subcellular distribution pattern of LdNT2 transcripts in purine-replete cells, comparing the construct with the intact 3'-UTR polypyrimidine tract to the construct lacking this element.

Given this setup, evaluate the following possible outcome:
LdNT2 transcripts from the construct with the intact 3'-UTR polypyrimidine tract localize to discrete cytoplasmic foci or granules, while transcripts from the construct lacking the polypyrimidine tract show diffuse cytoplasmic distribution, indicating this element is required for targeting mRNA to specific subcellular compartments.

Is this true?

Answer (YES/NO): NO